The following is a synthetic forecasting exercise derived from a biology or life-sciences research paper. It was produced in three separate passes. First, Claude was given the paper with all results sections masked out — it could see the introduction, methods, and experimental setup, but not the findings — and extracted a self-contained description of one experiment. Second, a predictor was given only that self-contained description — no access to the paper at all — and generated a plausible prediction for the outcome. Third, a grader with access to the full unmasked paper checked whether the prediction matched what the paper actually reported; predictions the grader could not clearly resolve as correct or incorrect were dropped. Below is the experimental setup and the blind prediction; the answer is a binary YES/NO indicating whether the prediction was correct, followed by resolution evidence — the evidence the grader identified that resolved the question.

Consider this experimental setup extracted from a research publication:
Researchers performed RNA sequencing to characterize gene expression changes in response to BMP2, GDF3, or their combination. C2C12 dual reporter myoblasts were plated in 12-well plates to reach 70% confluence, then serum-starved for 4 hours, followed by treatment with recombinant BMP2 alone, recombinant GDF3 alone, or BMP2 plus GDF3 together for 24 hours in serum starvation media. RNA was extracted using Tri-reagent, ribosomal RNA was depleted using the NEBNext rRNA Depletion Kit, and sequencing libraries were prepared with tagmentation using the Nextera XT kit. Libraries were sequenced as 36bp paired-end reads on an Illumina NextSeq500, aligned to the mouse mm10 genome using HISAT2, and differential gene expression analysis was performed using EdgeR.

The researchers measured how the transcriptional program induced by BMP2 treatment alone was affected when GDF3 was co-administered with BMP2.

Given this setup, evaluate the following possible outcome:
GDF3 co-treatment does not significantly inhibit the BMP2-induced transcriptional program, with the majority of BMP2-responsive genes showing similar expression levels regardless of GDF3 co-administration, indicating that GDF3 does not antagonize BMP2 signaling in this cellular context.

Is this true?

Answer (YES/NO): NO